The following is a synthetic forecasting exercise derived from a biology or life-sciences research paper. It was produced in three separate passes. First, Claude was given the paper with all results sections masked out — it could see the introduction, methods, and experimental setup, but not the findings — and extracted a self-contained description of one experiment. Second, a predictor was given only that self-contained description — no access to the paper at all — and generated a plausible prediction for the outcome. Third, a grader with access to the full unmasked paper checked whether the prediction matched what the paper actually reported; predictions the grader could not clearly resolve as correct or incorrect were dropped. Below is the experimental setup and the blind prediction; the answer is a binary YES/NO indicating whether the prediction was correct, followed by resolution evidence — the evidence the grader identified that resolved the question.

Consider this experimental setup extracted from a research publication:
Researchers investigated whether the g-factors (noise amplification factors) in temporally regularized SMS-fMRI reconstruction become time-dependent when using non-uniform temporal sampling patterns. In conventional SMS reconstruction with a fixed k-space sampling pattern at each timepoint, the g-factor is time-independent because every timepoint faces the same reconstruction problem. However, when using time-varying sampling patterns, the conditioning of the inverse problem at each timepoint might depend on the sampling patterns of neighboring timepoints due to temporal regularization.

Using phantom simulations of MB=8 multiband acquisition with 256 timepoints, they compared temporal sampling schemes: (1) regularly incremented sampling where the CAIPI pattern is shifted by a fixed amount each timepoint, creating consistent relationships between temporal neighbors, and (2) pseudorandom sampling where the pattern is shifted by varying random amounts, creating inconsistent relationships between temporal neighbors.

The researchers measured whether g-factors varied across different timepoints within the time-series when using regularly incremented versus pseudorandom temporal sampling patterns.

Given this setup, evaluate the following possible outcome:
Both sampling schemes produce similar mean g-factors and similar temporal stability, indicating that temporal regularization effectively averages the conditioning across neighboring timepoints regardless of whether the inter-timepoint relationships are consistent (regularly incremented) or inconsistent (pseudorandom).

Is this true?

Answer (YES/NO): NO